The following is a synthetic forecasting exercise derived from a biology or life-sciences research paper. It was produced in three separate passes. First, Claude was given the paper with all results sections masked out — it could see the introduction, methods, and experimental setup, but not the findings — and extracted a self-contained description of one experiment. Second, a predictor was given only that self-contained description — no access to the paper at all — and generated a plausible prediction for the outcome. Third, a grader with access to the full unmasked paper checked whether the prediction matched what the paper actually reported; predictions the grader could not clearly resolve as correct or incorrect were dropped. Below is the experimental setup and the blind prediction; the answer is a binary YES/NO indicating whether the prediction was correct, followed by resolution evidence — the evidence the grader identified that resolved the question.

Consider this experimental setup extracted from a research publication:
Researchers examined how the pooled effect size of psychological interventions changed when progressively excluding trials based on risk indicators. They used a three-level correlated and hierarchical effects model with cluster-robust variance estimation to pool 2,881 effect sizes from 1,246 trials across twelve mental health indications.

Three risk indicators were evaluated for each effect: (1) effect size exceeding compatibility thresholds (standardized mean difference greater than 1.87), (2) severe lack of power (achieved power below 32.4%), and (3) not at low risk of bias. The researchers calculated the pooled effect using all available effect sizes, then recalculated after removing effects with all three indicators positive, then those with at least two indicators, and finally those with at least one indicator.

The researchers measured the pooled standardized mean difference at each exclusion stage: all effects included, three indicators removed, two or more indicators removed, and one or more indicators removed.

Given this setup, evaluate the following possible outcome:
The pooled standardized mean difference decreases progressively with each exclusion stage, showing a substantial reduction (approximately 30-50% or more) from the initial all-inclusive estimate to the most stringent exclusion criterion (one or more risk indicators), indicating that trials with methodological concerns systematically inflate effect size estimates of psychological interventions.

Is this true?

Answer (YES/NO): YES